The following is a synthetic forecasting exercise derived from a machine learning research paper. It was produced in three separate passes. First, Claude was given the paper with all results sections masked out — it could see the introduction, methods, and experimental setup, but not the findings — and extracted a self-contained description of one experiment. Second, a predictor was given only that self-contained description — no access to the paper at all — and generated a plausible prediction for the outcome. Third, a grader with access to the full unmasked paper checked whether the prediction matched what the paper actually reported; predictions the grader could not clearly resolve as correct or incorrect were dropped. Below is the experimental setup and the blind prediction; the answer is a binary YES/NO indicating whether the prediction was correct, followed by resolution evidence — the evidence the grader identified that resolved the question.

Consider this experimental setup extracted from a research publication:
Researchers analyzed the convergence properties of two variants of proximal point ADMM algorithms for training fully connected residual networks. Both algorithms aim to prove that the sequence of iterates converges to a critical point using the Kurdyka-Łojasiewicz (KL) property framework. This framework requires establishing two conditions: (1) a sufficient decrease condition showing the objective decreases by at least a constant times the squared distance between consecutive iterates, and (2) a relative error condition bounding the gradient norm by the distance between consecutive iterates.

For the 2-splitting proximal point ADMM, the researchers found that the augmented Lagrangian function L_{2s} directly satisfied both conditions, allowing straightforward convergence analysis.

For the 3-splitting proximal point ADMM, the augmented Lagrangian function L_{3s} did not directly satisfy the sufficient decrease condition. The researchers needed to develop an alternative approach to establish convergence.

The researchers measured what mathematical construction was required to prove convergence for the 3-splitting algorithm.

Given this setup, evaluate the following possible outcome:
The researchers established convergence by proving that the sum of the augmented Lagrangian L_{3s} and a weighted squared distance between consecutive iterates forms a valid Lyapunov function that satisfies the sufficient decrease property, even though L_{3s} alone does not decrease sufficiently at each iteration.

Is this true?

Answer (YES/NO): YES